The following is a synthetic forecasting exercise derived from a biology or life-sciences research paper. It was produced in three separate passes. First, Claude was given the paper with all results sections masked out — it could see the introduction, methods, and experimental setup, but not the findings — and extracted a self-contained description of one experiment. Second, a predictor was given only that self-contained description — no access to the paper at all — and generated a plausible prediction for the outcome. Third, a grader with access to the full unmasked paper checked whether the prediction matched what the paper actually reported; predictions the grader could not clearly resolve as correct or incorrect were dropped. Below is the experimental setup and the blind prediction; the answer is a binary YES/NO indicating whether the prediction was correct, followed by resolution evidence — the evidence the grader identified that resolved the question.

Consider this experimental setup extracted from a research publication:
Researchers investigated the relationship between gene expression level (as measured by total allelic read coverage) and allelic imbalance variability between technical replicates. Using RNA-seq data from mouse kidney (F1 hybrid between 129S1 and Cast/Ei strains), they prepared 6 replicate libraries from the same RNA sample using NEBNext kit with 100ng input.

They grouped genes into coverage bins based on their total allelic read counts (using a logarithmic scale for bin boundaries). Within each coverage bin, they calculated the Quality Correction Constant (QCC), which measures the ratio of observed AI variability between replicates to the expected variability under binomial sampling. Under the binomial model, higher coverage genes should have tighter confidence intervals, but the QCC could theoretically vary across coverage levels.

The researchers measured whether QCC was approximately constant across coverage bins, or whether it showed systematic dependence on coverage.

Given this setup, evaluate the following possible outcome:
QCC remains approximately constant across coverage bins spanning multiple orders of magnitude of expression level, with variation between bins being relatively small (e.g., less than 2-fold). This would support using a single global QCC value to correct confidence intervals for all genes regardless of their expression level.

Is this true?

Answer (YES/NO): YES